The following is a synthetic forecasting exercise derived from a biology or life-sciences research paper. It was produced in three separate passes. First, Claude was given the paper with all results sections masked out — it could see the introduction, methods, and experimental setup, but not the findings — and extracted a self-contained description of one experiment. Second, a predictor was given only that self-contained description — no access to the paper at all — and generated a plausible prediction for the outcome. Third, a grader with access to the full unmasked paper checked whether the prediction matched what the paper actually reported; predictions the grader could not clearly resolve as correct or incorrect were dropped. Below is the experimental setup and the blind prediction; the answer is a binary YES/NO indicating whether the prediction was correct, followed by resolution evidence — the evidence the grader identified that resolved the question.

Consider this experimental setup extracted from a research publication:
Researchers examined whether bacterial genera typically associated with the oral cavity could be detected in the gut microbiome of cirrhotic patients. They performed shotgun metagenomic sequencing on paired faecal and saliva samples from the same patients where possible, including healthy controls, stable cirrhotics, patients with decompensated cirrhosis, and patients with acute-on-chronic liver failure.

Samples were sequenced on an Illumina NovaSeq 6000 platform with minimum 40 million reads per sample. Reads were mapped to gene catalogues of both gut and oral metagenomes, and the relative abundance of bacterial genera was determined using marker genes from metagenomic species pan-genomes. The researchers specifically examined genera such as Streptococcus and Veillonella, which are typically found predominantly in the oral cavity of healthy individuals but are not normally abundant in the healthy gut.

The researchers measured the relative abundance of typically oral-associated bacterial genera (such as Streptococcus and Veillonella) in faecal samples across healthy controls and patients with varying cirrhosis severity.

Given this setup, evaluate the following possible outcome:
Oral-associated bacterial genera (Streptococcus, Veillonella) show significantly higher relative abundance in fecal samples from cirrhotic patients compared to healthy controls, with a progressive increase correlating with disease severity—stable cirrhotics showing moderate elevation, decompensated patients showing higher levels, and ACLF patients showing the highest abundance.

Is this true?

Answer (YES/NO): YES